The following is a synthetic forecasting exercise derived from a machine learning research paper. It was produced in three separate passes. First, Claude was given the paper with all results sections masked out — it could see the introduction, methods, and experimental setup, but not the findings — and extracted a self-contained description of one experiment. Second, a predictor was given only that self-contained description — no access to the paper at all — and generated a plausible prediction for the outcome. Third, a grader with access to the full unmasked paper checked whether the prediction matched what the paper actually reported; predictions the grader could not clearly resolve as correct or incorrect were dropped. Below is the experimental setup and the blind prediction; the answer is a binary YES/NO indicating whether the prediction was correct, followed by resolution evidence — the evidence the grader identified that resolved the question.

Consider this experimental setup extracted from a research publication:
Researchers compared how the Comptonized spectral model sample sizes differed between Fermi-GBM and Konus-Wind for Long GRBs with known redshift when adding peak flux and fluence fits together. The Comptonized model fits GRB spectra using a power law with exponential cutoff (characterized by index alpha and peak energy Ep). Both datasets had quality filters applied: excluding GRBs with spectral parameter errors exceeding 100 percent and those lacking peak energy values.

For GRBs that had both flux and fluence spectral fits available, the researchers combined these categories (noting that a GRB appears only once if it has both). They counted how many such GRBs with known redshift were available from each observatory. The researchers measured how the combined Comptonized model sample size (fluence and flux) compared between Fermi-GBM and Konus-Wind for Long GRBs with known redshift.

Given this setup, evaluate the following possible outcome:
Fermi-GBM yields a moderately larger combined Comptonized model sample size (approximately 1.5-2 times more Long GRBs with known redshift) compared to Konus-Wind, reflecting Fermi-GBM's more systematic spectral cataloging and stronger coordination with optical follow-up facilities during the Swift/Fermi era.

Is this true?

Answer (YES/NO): NO